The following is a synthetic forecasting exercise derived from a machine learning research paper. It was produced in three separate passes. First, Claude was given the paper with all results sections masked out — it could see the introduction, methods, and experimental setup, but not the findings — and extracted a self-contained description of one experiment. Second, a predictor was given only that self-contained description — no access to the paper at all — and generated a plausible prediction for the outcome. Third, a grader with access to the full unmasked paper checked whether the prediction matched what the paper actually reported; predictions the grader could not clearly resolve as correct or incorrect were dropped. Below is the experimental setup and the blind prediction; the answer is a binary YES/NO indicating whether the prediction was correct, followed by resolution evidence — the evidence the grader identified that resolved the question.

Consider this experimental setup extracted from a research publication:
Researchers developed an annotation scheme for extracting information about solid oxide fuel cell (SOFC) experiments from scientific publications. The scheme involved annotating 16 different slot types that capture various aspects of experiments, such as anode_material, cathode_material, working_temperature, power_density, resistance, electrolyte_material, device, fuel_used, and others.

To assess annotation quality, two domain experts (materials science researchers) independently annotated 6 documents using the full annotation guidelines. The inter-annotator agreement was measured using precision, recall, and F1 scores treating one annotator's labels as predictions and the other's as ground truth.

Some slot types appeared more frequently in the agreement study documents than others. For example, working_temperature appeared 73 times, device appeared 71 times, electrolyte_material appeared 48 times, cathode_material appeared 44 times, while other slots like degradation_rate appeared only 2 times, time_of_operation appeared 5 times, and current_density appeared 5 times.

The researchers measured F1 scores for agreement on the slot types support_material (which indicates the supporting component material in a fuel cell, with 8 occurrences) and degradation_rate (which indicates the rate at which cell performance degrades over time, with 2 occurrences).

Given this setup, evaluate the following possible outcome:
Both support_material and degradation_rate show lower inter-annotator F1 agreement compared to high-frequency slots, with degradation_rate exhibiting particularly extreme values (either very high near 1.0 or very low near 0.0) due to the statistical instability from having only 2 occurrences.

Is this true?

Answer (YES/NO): NO